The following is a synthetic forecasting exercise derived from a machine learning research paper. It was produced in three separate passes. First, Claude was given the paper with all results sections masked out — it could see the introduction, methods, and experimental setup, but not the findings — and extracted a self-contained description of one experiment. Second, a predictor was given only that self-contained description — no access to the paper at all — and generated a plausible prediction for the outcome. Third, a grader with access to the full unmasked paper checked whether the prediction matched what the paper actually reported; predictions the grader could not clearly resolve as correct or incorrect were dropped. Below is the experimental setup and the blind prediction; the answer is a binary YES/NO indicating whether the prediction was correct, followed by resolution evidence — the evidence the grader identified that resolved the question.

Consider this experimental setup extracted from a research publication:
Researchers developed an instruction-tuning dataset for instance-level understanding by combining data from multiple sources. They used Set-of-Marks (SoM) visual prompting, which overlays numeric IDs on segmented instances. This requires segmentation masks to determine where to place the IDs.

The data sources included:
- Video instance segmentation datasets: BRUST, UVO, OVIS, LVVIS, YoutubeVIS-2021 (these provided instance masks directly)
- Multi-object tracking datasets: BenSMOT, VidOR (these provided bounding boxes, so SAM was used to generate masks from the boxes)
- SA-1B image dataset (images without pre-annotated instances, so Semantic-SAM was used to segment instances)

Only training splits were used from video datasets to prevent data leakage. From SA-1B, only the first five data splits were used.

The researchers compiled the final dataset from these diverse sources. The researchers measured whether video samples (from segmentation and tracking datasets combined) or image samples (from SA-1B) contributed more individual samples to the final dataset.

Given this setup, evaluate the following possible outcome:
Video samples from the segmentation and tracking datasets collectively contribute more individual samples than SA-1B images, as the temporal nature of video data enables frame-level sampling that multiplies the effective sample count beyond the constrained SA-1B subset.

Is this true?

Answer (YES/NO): NO